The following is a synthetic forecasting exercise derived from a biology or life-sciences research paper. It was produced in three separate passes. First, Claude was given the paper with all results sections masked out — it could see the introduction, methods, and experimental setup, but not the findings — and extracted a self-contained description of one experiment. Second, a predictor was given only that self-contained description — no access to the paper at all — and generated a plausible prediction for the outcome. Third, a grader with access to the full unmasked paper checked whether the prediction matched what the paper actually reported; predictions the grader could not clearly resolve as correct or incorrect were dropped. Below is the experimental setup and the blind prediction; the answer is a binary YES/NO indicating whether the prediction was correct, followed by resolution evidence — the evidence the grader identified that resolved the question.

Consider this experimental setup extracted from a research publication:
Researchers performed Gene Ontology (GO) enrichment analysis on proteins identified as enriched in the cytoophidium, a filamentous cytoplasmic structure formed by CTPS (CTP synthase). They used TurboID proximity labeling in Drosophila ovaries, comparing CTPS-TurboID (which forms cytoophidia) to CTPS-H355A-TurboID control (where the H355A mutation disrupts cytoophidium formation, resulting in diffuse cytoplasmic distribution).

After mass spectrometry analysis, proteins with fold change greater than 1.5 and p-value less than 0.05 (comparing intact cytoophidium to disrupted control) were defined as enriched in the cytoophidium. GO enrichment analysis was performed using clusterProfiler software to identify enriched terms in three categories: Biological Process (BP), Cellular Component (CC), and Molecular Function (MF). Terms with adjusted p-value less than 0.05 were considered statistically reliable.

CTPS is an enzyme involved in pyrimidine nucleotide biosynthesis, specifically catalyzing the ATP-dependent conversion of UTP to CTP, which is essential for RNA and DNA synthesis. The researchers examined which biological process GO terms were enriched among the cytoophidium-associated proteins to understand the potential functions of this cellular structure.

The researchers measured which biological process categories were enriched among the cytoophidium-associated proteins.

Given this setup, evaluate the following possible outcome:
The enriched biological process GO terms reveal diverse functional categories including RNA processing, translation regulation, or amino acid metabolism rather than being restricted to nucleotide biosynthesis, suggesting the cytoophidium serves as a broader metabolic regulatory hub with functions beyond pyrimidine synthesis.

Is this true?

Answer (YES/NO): NO